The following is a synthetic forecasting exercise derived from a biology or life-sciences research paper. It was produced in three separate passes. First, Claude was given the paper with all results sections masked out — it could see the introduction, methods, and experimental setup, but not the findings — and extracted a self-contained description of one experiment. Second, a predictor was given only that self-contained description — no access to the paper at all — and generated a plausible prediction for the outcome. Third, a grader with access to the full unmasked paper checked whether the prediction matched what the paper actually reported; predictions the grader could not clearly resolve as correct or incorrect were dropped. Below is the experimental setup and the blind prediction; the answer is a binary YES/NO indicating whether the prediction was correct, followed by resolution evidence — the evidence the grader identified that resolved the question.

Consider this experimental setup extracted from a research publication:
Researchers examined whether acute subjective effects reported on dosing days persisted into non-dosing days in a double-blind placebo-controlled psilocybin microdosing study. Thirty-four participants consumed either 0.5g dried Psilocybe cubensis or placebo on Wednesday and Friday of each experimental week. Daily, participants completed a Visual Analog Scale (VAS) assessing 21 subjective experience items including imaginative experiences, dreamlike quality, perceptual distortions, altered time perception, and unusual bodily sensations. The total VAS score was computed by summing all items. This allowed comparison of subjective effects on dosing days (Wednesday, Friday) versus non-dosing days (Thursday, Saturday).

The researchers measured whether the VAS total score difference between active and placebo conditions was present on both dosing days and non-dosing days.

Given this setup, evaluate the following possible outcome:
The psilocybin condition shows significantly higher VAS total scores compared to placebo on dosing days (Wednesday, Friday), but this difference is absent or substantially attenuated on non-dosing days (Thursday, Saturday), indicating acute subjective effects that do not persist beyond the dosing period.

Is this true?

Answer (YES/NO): YES